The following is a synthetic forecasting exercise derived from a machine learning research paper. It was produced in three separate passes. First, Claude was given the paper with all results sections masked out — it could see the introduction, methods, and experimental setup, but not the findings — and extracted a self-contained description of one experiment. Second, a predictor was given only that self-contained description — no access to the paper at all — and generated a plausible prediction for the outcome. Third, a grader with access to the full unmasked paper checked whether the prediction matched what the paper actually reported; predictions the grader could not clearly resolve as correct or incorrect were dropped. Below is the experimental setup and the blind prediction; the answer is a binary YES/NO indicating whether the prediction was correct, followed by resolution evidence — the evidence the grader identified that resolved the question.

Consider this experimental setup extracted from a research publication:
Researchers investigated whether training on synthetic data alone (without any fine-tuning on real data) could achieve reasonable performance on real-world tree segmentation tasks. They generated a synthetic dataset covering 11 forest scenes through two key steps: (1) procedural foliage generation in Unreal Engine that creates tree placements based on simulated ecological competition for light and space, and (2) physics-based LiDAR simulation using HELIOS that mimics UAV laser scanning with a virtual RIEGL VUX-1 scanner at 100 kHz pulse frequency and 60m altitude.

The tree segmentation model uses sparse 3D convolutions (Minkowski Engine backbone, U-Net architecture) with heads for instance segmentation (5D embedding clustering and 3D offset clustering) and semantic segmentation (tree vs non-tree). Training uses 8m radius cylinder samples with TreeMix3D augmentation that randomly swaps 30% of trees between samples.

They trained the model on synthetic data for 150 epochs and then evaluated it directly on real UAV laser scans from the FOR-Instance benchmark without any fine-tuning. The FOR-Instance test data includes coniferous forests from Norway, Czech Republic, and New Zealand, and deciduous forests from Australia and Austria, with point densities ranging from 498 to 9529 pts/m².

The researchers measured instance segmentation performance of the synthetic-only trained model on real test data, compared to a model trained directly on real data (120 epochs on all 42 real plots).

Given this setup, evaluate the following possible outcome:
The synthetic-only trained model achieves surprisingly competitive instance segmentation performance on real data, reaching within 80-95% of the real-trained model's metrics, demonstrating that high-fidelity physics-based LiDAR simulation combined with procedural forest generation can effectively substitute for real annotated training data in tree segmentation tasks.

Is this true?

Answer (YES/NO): NO